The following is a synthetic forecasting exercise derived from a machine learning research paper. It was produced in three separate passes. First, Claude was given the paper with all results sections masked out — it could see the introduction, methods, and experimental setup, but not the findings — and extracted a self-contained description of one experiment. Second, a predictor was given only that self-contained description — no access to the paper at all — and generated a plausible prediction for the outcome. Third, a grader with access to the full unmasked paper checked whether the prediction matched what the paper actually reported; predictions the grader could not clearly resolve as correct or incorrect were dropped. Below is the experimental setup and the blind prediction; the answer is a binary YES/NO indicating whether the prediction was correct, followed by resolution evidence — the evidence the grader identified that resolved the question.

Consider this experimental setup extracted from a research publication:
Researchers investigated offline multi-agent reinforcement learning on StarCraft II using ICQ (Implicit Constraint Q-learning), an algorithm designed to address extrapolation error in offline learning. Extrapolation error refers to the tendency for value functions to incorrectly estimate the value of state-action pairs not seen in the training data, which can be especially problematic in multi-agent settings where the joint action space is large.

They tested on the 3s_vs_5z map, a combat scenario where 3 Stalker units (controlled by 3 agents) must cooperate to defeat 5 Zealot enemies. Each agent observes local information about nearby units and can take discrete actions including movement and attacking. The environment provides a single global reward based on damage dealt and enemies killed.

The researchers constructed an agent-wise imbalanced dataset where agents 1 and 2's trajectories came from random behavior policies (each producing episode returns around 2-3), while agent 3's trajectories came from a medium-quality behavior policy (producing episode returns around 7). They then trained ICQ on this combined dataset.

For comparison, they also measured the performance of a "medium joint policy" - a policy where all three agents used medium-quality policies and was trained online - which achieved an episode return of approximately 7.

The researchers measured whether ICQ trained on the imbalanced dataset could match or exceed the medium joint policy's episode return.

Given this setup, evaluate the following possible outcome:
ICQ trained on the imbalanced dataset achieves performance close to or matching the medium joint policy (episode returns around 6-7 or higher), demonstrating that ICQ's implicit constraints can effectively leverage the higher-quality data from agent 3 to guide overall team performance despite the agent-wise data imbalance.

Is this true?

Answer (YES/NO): NO